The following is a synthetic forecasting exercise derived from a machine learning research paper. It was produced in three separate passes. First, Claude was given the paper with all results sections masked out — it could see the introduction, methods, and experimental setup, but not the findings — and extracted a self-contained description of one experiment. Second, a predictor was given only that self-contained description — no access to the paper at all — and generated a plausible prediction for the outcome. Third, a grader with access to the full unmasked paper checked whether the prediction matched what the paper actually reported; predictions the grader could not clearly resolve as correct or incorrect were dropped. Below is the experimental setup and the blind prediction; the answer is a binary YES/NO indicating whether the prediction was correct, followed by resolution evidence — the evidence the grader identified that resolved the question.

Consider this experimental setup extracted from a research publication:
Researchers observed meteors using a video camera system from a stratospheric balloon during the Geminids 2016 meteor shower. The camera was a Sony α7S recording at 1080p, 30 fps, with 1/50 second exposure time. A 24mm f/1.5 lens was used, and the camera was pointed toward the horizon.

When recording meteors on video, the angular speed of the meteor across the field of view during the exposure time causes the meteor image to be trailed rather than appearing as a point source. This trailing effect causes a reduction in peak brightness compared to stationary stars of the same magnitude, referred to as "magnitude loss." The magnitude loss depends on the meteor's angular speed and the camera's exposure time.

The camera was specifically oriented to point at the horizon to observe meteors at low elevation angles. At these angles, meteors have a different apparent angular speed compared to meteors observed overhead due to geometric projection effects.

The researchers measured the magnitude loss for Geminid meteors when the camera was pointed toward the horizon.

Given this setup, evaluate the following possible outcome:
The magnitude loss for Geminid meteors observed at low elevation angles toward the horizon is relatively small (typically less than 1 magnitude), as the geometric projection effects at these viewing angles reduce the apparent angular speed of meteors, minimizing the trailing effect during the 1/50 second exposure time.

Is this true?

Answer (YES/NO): YES